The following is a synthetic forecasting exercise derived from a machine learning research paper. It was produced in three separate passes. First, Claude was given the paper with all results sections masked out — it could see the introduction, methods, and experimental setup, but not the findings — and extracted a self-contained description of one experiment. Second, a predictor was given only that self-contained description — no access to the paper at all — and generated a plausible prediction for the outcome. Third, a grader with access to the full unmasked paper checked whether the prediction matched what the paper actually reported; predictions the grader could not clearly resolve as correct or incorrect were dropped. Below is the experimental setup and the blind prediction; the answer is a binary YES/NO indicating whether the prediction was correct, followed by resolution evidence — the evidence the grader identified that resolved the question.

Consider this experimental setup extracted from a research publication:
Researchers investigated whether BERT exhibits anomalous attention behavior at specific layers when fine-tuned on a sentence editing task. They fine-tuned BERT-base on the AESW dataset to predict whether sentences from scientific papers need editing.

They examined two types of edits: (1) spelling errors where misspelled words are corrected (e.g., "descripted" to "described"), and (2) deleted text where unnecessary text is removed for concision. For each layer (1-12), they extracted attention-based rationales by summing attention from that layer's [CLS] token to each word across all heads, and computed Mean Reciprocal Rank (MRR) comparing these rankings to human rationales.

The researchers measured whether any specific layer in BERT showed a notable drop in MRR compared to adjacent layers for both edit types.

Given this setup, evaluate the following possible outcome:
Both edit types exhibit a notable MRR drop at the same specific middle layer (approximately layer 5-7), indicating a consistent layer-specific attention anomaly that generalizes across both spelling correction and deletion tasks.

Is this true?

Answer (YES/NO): NO